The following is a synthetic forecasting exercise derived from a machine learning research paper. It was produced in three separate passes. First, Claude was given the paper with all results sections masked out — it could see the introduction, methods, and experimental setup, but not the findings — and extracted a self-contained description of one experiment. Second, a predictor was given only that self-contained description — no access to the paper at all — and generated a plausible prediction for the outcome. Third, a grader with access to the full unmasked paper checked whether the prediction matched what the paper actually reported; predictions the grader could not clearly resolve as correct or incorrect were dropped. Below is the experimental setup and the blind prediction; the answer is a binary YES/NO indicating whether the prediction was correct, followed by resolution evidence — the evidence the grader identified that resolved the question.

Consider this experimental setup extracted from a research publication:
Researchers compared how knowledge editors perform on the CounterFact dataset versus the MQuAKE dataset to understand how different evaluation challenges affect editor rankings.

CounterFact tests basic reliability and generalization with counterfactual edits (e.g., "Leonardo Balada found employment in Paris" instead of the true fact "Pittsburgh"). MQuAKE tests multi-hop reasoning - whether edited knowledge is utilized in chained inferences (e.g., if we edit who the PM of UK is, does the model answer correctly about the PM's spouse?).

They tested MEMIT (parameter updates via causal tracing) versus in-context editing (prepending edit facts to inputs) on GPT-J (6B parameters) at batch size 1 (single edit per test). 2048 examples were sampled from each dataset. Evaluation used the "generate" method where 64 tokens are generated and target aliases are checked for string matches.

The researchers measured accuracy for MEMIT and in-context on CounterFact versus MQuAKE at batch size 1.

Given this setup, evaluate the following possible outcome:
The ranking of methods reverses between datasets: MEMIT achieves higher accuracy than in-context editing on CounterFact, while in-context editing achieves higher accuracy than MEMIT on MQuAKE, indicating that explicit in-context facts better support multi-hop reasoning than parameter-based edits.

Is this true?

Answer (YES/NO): NO